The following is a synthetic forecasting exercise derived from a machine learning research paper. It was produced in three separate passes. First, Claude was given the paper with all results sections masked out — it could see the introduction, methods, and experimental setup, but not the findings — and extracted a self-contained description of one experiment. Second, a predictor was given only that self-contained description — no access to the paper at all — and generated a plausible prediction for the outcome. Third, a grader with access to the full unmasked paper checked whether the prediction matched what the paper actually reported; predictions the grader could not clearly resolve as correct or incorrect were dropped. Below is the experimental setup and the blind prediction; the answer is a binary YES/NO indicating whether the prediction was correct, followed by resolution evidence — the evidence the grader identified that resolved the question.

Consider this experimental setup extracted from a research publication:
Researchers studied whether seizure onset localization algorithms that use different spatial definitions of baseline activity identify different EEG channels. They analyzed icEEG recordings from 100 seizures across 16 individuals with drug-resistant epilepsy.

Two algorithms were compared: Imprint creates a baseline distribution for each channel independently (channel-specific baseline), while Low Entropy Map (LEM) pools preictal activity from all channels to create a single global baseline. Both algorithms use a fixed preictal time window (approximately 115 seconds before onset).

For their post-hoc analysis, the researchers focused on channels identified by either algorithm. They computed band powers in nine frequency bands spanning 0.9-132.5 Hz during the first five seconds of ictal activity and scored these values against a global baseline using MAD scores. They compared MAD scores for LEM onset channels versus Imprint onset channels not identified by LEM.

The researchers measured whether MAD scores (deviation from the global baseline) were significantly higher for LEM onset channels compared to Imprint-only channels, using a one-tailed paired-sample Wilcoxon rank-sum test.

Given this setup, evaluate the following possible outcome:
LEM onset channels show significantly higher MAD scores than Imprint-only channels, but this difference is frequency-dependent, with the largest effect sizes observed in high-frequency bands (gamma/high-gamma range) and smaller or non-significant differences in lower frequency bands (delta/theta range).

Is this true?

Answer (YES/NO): NO